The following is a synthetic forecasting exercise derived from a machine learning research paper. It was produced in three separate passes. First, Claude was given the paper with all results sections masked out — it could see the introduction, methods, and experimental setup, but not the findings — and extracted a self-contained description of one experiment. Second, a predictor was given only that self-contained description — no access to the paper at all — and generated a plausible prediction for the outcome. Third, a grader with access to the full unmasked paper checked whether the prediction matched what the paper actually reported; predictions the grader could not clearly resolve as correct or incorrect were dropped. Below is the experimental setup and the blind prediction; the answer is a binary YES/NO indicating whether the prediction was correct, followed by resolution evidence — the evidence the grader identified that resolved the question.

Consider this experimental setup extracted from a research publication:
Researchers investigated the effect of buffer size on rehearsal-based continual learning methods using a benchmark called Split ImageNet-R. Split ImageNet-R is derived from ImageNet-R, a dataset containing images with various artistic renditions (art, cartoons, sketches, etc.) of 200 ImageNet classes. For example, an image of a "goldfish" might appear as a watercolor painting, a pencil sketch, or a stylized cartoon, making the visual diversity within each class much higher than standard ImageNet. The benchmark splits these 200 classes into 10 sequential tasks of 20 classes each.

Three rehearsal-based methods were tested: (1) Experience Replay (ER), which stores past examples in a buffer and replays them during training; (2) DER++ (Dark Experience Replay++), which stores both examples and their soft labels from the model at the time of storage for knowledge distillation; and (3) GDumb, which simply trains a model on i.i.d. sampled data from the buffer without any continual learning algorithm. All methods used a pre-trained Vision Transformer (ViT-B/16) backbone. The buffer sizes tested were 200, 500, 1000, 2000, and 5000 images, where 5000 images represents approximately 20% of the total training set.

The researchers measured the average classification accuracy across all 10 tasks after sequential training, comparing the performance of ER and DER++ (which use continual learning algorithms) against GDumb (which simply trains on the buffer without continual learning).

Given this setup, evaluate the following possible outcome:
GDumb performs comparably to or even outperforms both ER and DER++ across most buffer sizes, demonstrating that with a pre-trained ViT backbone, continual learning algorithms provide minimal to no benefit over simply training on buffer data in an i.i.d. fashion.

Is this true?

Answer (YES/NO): NO